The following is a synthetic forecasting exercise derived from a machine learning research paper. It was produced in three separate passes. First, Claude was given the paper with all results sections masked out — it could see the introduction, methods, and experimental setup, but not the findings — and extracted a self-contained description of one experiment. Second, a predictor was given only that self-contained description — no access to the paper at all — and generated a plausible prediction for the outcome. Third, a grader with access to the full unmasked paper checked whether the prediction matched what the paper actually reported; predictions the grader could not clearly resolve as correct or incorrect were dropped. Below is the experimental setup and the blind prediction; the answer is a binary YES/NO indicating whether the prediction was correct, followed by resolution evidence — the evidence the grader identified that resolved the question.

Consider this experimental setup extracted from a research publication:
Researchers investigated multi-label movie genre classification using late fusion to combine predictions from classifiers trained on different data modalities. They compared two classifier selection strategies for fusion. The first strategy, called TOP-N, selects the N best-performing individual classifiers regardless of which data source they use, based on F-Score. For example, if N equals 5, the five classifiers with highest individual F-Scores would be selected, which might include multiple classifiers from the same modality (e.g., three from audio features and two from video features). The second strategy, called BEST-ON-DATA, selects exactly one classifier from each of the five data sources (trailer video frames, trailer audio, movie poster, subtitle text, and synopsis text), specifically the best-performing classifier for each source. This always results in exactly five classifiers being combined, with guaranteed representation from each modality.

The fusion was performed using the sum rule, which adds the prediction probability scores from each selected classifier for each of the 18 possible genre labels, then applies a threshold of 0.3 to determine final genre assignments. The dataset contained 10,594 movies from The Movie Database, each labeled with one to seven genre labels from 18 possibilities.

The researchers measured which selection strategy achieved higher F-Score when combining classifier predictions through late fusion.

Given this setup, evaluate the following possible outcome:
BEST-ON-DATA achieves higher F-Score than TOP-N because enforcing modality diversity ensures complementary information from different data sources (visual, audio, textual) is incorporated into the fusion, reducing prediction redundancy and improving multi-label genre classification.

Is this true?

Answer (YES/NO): NO